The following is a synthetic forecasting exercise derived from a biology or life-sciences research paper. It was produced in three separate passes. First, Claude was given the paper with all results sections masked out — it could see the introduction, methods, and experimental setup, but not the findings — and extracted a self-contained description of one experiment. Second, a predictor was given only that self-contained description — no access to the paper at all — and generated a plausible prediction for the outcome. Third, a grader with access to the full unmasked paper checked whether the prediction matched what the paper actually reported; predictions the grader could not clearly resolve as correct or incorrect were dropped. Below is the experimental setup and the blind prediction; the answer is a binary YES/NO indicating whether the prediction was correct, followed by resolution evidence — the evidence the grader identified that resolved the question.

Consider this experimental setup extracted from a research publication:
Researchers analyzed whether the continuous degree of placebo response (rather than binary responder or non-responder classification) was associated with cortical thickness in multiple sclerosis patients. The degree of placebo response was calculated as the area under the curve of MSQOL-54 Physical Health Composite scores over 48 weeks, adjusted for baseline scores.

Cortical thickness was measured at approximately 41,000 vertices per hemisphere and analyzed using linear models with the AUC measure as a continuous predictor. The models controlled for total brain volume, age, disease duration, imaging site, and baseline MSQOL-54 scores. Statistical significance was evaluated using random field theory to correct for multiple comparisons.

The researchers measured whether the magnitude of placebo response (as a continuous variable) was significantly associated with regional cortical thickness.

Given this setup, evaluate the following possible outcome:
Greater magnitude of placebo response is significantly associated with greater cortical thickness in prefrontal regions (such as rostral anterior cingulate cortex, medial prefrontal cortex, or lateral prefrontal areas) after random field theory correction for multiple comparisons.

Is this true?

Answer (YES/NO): NO